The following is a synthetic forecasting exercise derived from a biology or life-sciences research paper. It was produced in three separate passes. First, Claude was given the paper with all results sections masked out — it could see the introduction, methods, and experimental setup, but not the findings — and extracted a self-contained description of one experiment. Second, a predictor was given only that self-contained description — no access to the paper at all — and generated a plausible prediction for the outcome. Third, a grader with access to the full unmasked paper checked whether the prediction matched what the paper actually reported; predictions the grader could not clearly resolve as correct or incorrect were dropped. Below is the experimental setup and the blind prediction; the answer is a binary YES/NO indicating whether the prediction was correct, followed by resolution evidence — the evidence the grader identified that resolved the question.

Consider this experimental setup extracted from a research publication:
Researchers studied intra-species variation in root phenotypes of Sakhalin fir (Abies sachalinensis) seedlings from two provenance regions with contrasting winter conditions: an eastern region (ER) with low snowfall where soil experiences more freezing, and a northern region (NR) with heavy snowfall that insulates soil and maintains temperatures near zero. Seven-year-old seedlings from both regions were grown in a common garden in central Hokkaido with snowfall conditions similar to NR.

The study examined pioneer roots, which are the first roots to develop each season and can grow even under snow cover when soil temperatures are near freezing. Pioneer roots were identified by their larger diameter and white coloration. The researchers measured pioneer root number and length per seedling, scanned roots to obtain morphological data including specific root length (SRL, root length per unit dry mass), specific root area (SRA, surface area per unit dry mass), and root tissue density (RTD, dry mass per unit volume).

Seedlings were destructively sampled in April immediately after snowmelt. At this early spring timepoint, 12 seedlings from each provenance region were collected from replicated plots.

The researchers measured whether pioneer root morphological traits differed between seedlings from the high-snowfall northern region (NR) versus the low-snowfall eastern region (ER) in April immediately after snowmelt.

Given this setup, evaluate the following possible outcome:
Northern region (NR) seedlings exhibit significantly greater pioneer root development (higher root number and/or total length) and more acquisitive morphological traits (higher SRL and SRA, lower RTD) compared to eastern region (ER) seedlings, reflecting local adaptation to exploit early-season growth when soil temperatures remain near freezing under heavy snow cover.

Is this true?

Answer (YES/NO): NO